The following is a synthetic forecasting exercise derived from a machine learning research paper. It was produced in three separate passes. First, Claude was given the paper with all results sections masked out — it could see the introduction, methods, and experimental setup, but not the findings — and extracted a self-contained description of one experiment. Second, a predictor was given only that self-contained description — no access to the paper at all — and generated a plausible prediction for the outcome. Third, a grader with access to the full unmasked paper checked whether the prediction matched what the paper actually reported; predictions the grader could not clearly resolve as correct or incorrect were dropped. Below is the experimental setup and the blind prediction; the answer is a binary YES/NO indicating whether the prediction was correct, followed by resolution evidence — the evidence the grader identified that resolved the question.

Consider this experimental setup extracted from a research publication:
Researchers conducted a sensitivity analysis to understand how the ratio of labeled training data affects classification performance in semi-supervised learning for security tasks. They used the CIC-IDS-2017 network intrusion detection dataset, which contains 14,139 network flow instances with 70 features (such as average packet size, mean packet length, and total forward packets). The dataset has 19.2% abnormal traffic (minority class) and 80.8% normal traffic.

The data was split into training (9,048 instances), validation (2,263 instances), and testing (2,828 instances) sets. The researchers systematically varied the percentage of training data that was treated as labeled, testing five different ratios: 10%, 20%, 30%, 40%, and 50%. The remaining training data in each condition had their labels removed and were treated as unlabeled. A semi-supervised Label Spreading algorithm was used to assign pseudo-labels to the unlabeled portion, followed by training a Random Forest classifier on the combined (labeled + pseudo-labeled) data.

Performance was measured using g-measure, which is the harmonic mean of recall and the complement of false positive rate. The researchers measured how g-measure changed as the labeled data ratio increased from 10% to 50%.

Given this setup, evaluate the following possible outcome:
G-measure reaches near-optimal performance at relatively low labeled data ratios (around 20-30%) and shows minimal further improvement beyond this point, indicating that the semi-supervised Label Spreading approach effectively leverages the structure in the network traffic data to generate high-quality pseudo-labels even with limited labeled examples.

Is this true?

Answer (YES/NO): NO